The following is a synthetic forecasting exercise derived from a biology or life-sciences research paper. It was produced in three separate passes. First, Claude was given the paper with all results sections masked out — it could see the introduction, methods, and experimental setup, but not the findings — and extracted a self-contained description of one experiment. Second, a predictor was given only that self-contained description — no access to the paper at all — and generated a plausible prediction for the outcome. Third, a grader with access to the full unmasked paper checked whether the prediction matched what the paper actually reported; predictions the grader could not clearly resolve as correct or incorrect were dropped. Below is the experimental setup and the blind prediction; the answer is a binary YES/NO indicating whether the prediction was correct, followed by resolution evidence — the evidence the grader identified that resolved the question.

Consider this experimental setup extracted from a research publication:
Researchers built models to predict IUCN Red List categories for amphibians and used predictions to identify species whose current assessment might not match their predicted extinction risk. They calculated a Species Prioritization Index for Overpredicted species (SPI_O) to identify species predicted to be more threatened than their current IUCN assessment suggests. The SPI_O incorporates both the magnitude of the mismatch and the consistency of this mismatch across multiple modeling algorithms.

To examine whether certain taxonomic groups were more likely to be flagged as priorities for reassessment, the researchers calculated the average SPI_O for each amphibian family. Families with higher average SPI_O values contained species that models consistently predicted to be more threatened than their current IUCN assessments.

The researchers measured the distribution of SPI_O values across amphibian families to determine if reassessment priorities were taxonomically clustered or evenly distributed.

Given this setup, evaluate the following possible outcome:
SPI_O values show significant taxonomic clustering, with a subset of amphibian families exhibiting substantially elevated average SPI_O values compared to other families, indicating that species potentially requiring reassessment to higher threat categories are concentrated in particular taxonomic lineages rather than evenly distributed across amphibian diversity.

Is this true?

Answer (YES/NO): YES